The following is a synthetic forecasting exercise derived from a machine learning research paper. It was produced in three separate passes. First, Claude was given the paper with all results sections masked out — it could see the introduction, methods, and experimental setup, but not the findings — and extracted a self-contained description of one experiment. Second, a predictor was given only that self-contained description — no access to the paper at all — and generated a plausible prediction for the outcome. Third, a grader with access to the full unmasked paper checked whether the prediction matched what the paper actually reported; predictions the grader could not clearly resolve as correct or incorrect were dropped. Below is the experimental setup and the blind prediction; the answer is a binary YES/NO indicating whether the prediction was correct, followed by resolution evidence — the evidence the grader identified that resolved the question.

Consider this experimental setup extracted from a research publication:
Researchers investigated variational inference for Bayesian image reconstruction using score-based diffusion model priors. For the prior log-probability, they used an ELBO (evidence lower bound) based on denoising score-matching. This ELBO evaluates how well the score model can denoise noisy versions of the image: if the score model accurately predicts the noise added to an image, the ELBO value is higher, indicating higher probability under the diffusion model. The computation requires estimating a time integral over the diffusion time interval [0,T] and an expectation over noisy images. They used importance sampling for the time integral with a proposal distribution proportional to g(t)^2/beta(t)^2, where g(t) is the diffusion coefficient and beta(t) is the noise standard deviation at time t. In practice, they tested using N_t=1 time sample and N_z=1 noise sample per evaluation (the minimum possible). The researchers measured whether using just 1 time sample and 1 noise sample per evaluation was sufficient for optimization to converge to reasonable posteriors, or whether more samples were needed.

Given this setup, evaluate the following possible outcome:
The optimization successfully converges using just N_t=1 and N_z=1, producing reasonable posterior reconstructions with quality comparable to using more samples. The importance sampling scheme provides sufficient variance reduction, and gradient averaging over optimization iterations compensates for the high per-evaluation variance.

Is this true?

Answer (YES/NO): YES